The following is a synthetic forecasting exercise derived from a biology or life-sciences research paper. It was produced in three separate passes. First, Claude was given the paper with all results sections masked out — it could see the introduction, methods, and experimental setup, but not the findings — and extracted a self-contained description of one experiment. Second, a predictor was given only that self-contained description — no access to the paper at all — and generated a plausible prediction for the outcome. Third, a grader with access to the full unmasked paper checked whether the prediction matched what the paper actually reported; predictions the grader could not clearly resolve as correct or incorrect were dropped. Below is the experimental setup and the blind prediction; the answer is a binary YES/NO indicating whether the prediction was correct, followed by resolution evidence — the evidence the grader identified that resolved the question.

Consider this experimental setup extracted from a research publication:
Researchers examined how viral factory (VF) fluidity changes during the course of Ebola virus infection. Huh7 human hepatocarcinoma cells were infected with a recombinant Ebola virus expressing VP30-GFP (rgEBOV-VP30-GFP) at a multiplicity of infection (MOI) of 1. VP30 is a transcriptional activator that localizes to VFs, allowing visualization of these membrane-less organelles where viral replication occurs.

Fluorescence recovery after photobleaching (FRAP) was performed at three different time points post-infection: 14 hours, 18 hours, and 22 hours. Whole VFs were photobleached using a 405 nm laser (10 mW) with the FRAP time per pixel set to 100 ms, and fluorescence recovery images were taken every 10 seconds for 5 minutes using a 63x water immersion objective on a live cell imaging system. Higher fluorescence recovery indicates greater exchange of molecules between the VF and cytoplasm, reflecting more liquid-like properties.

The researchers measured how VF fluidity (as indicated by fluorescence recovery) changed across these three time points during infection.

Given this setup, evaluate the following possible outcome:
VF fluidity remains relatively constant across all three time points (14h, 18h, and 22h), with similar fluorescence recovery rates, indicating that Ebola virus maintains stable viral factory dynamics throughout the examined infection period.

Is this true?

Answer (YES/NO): NO